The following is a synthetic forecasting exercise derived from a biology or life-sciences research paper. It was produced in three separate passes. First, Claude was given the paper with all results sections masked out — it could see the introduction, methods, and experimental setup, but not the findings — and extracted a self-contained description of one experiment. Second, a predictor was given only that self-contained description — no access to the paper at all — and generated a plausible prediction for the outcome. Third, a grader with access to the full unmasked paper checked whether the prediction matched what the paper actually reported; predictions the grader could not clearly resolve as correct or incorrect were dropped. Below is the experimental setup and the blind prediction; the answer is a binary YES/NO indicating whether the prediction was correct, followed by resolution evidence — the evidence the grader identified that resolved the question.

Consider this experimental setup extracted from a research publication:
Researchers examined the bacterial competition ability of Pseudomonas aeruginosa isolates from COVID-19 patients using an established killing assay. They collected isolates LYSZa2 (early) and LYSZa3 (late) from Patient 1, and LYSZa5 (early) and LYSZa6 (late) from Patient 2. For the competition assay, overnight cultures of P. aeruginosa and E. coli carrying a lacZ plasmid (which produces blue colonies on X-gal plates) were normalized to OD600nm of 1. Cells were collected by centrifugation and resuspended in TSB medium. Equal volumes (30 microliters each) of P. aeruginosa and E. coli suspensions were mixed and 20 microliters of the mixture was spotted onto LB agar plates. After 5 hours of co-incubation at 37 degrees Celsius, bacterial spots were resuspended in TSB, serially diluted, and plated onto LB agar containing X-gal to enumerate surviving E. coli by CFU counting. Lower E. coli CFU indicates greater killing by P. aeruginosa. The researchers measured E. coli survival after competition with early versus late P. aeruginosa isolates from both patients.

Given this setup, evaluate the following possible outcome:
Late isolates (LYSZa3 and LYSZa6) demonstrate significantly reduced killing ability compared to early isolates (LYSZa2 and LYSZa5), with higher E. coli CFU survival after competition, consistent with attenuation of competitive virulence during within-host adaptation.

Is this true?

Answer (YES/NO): YES